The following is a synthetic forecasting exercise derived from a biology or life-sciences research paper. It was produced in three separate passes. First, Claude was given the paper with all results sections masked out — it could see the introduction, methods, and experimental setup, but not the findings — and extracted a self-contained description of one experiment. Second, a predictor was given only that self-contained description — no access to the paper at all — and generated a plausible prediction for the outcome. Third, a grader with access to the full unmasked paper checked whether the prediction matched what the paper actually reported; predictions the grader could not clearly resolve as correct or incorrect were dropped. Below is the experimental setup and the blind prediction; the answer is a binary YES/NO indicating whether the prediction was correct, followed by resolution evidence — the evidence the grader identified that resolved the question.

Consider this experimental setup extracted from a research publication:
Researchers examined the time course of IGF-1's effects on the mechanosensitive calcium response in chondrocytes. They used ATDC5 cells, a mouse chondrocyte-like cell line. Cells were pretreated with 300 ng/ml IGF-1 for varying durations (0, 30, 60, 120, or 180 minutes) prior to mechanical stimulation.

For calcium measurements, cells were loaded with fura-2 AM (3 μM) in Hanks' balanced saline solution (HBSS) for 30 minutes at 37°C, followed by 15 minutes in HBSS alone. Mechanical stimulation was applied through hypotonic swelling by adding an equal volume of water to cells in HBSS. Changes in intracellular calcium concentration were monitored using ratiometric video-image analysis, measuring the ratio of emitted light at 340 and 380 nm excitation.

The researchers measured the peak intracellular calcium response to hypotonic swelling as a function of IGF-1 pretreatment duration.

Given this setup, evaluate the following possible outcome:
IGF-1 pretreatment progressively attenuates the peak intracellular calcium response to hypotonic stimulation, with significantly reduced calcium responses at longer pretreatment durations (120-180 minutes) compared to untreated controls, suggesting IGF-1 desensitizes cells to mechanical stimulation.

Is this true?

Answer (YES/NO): NO